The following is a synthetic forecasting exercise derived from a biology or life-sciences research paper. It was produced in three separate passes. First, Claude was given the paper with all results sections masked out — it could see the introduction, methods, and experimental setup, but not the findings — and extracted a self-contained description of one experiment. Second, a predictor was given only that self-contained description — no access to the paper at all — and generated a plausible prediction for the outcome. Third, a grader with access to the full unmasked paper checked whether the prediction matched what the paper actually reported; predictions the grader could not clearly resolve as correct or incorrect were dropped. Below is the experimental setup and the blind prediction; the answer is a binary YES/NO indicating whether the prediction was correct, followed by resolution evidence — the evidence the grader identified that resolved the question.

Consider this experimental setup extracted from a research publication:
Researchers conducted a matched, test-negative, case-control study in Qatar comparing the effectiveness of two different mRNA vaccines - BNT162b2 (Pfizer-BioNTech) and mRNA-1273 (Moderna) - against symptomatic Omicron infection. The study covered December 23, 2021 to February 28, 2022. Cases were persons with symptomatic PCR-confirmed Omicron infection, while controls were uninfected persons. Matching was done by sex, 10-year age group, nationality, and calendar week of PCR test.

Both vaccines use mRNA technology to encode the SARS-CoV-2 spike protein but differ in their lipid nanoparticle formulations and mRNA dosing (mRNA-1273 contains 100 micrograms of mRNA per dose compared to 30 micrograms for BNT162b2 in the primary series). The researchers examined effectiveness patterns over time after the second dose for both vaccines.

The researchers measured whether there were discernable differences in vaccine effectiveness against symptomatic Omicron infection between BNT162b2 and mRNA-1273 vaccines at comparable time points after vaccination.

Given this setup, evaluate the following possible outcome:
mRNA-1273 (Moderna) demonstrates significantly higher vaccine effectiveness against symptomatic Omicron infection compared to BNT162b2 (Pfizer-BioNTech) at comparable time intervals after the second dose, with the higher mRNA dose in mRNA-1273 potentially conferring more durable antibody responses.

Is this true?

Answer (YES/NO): NO